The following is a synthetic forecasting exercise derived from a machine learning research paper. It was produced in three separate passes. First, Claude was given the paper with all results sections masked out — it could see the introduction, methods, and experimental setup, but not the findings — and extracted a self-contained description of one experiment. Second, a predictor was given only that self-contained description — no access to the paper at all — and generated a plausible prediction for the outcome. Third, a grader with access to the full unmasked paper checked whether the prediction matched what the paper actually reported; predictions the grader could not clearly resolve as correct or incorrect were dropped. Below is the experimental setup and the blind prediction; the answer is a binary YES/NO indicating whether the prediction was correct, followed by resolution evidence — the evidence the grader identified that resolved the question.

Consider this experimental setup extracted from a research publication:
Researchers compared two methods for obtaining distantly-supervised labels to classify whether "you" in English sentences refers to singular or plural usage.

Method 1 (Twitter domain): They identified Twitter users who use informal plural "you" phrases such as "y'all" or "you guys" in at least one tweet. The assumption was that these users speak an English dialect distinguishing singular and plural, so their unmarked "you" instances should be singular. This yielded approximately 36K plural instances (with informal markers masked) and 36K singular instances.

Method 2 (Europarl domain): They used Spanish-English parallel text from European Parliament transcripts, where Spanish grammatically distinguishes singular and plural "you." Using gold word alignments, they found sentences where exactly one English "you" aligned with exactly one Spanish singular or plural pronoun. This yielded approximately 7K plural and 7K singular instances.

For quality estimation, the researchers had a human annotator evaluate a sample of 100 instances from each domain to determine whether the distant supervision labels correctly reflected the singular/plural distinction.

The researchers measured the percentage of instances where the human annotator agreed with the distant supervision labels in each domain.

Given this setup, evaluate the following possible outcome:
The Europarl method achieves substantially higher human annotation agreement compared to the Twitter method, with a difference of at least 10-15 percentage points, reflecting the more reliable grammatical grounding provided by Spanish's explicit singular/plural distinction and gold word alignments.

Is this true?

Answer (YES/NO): YES